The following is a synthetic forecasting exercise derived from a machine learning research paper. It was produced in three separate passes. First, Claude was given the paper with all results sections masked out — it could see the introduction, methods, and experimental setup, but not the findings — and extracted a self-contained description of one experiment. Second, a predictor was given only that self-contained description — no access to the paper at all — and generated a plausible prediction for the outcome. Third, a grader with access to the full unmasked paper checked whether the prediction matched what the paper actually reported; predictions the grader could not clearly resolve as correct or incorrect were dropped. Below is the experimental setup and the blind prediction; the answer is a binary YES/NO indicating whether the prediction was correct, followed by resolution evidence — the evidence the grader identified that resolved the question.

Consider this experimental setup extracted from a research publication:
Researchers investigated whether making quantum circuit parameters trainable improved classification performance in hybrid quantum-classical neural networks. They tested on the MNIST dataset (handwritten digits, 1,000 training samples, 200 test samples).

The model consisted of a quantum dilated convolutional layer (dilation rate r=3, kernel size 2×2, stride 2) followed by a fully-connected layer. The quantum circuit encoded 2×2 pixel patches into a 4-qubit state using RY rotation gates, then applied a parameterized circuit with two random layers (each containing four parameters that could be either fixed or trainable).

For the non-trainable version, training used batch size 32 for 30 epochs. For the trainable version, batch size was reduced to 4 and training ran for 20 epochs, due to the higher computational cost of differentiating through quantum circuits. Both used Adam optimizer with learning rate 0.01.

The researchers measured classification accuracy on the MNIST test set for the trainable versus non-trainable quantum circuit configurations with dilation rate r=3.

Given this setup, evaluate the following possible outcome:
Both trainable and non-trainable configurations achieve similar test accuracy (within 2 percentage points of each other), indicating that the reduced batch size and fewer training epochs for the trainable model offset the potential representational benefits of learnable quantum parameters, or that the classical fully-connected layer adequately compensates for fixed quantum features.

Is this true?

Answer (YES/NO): YES